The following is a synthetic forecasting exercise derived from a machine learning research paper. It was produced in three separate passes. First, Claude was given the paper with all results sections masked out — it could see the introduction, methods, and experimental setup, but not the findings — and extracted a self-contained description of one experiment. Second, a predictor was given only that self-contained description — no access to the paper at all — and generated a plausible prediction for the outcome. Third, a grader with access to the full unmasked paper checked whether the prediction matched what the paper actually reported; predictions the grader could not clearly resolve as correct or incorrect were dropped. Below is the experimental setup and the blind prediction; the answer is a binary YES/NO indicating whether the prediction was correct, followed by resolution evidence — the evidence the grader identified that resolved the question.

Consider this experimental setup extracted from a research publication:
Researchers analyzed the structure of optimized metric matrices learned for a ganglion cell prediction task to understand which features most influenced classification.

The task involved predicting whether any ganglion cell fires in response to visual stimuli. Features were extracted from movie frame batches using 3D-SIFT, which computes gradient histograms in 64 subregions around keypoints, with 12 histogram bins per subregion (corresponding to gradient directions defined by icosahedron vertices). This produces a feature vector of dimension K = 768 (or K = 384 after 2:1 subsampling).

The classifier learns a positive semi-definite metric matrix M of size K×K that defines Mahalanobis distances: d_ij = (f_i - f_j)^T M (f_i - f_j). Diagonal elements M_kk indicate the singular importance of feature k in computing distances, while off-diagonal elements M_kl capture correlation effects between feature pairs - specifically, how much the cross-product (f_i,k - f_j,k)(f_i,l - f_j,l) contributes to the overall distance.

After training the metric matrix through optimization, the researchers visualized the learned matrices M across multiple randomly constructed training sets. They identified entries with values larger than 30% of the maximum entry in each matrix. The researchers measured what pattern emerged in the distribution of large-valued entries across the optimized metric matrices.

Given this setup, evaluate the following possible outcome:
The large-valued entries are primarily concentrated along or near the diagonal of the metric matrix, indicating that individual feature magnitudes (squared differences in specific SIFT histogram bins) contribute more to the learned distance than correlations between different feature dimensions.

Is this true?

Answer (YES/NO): YES